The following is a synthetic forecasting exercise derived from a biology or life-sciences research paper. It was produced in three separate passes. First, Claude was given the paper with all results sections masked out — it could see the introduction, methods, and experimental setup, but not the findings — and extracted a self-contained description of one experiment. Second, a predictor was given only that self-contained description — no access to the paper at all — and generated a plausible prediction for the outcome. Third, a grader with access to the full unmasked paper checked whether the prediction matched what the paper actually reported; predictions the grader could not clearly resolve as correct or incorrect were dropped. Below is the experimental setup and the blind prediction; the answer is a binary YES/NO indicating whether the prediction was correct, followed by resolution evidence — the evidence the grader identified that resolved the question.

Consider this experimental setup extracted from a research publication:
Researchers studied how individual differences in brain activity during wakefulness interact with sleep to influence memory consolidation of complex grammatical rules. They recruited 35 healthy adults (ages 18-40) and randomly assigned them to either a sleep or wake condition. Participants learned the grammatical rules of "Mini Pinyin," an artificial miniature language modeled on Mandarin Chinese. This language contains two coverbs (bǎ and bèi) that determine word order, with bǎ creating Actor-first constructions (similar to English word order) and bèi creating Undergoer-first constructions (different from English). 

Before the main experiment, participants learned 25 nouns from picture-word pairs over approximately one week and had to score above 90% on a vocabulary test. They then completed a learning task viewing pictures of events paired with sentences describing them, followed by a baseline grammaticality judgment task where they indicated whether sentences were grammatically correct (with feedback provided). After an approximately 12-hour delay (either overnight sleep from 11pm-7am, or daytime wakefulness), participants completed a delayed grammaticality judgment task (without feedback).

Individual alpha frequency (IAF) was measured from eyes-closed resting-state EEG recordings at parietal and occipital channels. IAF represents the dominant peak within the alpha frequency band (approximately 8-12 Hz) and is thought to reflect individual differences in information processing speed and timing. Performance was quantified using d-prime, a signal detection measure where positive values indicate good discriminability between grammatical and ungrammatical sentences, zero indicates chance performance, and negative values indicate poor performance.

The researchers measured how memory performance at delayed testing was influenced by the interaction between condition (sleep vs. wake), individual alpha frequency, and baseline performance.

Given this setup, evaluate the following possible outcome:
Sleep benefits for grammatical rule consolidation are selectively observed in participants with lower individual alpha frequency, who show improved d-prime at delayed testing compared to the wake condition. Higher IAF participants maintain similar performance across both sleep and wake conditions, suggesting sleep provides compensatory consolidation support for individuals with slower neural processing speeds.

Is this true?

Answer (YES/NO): NO